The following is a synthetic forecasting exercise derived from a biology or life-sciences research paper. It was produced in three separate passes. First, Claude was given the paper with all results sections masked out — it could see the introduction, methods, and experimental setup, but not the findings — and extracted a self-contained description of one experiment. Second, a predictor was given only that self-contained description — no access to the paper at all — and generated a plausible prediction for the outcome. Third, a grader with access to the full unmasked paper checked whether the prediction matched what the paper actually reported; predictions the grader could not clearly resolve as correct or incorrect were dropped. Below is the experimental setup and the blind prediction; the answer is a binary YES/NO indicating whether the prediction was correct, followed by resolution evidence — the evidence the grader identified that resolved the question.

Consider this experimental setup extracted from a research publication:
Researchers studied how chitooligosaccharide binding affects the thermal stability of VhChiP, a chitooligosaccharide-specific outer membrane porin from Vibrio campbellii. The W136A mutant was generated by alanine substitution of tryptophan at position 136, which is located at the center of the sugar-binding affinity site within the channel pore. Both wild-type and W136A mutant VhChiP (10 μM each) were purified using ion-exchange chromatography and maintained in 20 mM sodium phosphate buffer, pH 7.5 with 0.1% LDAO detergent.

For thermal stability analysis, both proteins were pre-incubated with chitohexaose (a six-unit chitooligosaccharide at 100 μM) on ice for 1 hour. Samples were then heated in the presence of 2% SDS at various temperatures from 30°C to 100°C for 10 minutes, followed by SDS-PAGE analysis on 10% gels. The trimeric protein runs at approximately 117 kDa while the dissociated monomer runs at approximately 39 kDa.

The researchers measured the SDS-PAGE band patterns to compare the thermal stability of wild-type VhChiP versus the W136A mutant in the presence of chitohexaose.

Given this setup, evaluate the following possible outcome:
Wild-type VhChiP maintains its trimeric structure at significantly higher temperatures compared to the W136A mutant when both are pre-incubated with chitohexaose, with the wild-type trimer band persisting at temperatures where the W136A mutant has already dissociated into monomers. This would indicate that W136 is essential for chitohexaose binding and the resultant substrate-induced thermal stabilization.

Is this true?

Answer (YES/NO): YES